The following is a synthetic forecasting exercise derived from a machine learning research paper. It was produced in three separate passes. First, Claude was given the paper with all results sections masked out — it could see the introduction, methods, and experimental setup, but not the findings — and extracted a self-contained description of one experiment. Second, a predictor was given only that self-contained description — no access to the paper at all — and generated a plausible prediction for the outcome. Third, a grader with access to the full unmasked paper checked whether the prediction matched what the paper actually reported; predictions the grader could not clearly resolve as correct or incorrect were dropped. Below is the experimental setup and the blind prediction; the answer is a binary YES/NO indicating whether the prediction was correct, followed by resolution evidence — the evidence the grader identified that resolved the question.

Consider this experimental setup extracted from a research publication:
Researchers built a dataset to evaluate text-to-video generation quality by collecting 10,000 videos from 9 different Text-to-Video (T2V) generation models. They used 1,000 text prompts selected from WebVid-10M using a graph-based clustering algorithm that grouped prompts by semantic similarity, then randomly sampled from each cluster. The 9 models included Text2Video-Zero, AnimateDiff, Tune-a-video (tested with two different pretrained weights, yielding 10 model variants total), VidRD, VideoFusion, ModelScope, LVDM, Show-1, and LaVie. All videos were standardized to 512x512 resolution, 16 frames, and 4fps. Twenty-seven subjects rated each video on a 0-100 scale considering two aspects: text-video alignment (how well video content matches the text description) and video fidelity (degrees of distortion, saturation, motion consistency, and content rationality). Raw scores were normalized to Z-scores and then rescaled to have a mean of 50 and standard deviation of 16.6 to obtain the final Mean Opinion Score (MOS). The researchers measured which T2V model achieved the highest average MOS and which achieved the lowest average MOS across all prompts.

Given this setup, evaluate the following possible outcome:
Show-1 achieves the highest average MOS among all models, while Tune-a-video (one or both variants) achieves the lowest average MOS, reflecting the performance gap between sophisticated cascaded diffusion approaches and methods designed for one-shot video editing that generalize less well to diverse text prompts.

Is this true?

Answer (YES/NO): NO